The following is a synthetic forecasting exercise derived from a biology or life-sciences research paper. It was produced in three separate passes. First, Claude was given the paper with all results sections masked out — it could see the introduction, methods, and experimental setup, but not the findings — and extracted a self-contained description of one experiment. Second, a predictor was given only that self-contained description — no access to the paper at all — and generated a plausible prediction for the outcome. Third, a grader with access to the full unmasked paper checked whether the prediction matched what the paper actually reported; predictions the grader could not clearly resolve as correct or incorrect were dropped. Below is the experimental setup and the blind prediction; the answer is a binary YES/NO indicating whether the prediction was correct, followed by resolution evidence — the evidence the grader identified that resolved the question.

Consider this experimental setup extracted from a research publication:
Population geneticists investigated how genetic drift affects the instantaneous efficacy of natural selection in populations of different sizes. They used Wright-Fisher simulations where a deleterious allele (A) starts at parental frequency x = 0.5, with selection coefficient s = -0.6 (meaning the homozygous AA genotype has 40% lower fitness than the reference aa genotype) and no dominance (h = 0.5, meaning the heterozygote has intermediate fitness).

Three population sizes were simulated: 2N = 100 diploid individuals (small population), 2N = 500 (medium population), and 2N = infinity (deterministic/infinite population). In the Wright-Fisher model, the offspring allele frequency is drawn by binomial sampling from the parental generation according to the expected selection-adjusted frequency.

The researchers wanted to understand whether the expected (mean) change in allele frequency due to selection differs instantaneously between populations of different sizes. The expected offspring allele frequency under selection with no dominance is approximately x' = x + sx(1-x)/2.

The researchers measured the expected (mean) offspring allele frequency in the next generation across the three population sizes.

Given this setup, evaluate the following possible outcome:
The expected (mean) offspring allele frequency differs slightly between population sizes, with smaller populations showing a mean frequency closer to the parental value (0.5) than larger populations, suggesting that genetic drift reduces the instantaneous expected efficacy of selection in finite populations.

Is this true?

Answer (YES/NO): NO